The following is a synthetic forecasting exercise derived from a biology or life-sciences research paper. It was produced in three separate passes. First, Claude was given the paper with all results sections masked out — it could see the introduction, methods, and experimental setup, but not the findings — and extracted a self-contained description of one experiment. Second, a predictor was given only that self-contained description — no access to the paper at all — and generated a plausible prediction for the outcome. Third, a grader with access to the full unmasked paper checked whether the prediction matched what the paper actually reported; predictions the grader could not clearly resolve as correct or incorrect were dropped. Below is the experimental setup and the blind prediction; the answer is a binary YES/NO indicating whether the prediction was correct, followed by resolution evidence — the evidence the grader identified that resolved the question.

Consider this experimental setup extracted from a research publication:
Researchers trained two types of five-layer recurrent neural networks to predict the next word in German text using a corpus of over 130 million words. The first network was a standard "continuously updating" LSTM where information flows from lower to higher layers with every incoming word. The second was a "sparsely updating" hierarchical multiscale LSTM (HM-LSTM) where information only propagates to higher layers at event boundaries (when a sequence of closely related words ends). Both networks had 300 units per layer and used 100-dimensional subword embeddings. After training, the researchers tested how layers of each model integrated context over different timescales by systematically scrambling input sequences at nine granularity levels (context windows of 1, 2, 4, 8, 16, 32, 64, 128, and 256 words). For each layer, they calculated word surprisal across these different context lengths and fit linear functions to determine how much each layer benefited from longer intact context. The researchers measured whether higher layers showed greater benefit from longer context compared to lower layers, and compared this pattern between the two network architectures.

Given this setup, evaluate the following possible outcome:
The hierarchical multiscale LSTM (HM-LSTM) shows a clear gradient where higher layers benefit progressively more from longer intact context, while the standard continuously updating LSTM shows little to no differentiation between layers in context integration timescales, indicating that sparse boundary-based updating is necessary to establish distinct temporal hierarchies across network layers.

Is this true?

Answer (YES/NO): YES